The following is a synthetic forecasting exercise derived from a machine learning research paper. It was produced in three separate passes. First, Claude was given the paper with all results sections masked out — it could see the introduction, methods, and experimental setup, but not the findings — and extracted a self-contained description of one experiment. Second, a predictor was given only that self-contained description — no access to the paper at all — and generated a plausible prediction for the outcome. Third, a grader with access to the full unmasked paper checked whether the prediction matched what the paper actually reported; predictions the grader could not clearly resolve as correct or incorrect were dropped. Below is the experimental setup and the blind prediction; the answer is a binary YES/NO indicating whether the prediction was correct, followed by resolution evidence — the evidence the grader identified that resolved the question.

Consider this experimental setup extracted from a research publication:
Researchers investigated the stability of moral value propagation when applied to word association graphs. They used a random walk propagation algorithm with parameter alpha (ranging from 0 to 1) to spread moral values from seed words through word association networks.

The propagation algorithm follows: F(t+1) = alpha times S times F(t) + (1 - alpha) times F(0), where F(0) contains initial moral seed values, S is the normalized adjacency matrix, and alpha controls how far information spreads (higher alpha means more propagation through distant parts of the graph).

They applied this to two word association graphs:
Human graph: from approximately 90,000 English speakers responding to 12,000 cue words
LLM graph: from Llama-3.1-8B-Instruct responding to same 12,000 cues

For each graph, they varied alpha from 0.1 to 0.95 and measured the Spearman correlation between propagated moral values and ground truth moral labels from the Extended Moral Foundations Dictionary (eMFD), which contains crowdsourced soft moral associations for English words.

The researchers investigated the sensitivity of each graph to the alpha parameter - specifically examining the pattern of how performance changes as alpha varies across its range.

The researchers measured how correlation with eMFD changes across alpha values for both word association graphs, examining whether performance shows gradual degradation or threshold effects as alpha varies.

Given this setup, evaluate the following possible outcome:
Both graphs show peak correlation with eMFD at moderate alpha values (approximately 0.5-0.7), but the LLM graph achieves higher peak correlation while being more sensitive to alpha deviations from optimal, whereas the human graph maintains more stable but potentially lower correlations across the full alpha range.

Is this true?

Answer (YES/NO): NO